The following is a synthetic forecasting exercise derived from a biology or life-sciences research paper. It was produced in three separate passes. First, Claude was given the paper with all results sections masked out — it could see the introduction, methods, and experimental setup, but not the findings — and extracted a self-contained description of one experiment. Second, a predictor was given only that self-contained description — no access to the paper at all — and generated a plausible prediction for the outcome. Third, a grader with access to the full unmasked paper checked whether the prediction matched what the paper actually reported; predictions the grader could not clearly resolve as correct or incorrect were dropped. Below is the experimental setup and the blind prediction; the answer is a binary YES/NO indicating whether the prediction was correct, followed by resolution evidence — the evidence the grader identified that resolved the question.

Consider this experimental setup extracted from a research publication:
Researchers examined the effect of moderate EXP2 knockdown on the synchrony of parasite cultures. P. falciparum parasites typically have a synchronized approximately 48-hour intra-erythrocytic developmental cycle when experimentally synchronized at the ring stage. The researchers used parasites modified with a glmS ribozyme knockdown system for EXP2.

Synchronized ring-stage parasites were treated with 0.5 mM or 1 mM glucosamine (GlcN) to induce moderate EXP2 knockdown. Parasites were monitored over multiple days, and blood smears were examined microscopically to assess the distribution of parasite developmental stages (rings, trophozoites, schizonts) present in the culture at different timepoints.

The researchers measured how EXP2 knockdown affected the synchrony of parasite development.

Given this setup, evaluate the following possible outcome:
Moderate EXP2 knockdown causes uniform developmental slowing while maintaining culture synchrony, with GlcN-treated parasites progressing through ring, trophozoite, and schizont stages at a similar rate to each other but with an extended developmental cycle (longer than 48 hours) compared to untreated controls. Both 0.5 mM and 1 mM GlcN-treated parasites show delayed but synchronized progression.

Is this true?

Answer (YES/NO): NO